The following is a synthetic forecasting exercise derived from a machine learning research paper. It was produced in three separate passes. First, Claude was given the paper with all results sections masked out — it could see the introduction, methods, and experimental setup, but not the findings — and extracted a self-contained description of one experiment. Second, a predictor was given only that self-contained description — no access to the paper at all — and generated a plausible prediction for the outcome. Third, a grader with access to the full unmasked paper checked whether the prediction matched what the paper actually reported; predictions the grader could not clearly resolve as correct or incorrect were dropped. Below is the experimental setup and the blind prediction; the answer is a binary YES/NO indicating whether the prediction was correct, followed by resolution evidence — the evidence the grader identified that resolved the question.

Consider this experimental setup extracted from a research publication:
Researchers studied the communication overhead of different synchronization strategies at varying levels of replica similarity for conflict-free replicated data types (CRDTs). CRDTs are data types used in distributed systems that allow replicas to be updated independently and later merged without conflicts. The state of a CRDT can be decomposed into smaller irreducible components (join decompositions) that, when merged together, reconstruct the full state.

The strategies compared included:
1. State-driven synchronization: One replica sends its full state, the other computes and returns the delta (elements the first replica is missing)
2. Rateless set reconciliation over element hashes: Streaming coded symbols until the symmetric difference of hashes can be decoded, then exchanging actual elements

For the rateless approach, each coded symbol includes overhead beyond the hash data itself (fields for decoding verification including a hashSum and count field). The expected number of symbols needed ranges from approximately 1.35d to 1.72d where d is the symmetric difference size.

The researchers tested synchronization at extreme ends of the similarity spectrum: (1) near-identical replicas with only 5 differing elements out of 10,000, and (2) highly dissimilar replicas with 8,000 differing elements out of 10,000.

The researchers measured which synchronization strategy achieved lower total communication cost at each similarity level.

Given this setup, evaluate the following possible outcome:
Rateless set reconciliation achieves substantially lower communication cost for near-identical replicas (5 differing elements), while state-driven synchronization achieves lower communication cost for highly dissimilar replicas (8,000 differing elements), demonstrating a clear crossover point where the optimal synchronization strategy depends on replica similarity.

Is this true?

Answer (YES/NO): YES